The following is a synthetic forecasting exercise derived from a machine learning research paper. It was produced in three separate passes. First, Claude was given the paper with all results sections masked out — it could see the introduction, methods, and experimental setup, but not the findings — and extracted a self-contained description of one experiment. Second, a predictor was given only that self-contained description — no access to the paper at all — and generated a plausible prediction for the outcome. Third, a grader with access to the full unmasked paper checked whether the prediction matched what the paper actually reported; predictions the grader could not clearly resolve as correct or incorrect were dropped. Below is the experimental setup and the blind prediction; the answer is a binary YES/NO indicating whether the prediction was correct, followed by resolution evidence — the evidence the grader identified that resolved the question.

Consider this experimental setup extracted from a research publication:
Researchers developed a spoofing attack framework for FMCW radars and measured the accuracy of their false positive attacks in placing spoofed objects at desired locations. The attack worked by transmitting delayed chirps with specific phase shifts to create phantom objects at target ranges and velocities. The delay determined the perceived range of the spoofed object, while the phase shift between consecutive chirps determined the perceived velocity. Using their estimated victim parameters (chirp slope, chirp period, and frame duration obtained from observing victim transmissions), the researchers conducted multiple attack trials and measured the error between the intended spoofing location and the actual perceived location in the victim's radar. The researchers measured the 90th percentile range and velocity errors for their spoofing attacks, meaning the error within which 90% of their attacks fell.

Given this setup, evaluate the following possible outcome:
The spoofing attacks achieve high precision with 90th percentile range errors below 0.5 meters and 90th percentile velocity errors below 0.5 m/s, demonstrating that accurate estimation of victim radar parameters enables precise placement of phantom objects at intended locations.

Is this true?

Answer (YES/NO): NO